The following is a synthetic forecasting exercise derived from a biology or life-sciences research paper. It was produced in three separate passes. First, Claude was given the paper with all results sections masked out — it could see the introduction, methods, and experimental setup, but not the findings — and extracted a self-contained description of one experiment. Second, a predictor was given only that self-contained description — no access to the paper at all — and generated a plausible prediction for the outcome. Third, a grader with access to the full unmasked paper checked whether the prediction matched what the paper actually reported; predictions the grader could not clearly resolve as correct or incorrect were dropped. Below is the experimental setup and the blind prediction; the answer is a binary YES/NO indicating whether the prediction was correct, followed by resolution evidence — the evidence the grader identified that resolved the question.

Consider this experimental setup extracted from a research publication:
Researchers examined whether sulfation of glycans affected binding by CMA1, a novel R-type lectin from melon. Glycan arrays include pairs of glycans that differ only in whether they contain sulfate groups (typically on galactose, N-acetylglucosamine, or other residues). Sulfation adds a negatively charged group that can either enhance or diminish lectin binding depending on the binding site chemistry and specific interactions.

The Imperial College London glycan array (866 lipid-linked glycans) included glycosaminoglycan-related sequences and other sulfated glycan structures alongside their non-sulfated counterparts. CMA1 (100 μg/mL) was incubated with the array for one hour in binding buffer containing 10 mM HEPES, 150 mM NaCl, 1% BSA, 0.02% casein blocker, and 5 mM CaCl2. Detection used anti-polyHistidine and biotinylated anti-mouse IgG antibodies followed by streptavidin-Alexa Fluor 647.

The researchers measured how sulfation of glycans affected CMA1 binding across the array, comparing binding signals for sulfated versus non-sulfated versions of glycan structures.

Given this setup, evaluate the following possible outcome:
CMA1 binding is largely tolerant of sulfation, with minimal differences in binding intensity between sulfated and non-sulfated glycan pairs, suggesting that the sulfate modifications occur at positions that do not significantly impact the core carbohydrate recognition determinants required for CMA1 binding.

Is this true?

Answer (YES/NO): NO